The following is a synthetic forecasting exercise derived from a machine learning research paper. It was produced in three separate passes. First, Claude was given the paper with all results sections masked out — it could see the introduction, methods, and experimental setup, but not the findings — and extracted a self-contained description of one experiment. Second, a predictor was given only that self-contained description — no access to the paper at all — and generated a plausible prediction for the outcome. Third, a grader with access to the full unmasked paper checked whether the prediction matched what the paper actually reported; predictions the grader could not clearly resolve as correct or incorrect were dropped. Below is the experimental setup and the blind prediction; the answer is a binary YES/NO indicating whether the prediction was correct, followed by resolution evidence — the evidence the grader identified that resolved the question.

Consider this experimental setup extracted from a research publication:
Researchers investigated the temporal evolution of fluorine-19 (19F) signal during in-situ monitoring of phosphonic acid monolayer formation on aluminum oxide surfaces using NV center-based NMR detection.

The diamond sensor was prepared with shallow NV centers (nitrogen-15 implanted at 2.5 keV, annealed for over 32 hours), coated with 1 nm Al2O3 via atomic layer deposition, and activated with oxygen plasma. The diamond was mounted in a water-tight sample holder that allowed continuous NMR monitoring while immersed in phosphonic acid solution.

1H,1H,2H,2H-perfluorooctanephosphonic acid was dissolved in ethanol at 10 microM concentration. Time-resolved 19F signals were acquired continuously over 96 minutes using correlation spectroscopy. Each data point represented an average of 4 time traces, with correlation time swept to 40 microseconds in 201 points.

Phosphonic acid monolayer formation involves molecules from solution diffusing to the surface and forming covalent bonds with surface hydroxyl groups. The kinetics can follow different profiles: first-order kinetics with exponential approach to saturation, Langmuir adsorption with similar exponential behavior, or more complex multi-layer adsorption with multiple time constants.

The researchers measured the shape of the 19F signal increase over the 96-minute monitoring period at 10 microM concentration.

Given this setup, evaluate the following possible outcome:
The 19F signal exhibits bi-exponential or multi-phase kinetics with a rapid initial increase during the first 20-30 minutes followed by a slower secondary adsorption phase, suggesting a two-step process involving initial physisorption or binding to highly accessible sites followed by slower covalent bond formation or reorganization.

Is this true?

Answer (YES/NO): NO